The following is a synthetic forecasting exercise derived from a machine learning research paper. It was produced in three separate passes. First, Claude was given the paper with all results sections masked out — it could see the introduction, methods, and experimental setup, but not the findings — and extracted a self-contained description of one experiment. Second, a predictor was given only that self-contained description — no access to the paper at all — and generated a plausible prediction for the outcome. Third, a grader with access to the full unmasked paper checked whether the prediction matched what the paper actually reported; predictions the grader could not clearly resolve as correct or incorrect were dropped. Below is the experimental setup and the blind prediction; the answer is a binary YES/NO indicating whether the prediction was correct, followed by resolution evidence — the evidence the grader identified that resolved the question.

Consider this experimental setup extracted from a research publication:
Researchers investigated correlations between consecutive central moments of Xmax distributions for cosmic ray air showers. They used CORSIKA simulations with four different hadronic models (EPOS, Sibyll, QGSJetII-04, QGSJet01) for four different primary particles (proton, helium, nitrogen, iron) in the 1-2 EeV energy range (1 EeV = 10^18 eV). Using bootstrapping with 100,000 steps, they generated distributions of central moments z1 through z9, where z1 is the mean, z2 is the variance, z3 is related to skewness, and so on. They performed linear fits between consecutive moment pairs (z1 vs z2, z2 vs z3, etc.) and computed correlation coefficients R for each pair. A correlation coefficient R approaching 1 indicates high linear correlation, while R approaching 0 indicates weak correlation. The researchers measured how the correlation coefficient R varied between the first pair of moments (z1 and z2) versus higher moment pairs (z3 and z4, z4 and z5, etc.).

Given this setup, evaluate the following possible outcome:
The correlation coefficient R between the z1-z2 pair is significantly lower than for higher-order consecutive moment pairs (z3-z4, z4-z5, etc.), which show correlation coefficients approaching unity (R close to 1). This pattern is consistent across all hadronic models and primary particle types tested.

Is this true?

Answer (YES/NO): YES